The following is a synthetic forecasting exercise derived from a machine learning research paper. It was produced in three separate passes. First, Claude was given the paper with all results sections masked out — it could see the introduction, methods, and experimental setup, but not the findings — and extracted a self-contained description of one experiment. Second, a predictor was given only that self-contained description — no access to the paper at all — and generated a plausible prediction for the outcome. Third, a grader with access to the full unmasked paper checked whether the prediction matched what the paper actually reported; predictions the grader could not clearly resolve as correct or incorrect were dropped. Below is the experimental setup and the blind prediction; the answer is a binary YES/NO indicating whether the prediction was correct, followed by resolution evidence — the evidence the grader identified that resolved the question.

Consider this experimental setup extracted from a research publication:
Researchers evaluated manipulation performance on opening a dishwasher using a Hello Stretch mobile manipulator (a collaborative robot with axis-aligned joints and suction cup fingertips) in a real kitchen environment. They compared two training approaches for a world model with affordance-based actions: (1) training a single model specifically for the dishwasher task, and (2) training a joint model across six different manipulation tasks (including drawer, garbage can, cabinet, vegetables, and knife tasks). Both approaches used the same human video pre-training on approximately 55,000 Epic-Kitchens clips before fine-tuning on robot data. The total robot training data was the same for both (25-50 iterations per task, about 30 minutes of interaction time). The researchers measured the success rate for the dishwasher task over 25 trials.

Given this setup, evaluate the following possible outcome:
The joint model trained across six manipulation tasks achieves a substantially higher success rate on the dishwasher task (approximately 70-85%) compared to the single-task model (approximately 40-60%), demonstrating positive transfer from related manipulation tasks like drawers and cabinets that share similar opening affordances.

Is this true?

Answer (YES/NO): NO